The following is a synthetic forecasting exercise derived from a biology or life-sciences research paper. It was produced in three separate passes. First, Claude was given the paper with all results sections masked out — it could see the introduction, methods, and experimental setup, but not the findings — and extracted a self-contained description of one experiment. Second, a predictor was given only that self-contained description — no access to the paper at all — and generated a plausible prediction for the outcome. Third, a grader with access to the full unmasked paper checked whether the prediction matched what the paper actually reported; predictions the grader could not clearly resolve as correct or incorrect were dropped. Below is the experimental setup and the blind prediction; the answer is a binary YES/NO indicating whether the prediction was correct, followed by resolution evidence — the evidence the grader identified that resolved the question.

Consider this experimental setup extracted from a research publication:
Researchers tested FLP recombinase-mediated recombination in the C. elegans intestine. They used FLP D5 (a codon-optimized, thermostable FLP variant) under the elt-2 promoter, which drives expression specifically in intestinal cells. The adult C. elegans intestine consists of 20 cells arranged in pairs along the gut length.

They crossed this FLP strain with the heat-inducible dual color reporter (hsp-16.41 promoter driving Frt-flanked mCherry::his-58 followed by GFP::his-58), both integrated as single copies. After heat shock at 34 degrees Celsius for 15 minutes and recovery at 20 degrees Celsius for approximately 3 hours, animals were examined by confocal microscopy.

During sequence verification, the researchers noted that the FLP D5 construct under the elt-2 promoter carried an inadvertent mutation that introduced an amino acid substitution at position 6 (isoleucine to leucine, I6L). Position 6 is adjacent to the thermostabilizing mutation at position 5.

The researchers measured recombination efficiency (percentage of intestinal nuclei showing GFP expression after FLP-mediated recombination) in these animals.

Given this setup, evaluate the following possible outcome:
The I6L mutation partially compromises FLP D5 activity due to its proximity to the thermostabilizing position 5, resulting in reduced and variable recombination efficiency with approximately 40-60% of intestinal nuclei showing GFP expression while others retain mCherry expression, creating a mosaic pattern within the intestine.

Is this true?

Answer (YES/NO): NO